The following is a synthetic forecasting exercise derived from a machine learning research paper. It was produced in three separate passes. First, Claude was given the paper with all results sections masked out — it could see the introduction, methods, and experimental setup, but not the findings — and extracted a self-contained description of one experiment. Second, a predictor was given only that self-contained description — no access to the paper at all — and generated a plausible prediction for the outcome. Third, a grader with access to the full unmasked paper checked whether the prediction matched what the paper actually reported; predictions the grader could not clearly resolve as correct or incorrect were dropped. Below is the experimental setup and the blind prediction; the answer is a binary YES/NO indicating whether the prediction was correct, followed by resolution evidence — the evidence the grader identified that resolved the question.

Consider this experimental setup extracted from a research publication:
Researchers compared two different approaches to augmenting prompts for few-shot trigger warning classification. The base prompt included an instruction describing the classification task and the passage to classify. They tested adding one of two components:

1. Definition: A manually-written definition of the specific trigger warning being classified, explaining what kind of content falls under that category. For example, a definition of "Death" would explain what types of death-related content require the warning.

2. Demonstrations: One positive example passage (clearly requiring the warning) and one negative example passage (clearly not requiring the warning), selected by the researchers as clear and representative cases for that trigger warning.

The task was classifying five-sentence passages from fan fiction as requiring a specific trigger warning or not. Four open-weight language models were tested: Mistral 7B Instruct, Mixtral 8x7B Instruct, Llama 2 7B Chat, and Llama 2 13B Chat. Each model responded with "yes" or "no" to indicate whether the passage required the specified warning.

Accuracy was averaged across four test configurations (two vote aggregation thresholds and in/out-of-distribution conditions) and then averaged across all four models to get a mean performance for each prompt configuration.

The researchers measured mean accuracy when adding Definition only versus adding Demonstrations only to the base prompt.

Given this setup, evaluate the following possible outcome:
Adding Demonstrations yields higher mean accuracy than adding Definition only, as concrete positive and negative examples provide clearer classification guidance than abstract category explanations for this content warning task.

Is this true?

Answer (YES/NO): NO